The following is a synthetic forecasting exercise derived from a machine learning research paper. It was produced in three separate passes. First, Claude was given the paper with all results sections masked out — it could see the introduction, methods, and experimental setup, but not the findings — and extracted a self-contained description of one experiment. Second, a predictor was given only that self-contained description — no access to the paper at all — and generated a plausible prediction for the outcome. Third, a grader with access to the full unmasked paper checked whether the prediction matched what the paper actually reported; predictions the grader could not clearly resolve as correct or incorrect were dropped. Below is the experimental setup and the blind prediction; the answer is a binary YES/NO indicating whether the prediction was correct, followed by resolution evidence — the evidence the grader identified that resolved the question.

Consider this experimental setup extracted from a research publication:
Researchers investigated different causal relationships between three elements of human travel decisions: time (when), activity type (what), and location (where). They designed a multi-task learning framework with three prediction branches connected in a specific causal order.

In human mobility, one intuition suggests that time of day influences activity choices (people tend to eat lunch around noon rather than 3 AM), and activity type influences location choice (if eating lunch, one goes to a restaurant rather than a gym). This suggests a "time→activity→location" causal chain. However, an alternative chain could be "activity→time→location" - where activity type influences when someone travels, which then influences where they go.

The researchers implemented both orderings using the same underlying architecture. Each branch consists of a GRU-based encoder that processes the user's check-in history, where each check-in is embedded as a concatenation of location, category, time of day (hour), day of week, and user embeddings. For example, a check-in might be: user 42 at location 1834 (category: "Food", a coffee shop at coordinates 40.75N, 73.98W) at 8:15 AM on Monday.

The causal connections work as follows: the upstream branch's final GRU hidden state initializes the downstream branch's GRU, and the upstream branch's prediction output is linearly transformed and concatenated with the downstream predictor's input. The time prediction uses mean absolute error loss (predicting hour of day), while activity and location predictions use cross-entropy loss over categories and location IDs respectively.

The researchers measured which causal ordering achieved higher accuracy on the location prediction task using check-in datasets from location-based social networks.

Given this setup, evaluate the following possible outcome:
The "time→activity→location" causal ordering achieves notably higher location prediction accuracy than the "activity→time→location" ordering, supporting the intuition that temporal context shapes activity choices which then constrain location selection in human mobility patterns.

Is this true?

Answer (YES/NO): YES